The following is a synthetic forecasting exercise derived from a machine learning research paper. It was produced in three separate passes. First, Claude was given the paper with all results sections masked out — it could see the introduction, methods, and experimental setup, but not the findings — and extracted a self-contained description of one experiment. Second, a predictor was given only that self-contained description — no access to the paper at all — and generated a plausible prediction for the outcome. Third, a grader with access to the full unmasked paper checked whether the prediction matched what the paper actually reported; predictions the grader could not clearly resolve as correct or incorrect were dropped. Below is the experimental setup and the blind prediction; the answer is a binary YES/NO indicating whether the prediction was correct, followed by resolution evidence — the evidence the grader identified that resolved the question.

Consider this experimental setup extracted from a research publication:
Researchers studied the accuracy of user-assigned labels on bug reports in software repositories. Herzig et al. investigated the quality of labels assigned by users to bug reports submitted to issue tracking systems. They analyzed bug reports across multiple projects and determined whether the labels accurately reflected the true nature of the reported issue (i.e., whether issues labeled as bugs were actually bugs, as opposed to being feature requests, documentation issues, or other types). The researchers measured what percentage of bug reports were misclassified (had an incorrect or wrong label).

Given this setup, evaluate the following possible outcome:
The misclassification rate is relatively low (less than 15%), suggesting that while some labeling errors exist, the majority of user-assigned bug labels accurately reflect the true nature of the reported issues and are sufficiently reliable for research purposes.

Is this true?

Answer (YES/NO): NO